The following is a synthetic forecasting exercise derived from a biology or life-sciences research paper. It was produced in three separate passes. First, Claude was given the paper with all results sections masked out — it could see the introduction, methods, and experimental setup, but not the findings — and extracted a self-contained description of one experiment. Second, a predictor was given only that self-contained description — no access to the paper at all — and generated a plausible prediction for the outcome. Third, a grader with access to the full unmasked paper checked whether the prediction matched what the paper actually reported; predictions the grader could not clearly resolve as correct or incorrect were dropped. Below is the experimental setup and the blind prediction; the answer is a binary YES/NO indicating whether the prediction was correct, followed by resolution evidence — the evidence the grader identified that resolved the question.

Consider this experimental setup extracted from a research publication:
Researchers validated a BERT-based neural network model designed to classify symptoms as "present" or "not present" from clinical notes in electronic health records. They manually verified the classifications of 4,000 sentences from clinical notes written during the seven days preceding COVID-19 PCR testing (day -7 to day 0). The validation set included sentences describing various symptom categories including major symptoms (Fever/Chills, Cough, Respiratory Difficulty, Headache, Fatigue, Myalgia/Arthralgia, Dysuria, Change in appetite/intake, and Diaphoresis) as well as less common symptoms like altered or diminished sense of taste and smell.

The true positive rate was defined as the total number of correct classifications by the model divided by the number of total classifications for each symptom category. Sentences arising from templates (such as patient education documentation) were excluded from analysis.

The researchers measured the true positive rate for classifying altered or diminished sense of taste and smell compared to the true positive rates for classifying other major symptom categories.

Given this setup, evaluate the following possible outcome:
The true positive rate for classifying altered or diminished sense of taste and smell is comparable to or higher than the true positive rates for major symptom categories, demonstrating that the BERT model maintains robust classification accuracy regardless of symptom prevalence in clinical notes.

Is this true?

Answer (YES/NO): NO